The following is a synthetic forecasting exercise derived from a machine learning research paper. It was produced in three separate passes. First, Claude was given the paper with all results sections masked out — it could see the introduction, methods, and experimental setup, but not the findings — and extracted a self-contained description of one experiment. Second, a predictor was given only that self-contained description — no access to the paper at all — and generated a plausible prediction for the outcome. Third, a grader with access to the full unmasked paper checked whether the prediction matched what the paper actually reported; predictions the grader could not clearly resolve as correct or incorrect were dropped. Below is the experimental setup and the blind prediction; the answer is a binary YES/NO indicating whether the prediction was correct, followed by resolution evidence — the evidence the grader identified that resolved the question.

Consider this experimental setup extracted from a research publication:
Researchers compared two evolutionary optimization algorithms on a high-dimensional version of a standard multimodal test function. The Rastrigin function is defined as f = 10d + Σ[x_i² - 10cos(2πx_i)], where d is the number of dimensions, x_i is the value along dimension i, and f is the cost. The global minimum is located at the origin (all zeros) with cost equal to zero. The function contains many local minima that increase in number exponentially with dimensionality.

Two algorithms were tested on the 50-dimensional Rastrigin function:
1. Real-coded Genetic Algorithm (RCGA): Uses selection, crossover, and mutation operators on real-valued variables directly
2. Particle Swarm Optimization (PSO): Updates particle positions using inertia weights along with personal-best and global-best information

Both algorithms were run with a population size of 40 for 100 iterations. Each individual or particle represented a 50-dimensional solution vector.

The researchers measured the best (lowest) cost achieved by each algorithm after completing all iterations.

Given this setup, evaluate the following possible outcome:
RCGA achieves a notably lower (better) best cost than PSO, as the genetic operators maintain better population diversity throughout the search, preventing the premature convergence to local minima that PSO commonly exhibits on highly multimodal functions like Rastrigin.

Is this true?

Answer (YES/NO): YES